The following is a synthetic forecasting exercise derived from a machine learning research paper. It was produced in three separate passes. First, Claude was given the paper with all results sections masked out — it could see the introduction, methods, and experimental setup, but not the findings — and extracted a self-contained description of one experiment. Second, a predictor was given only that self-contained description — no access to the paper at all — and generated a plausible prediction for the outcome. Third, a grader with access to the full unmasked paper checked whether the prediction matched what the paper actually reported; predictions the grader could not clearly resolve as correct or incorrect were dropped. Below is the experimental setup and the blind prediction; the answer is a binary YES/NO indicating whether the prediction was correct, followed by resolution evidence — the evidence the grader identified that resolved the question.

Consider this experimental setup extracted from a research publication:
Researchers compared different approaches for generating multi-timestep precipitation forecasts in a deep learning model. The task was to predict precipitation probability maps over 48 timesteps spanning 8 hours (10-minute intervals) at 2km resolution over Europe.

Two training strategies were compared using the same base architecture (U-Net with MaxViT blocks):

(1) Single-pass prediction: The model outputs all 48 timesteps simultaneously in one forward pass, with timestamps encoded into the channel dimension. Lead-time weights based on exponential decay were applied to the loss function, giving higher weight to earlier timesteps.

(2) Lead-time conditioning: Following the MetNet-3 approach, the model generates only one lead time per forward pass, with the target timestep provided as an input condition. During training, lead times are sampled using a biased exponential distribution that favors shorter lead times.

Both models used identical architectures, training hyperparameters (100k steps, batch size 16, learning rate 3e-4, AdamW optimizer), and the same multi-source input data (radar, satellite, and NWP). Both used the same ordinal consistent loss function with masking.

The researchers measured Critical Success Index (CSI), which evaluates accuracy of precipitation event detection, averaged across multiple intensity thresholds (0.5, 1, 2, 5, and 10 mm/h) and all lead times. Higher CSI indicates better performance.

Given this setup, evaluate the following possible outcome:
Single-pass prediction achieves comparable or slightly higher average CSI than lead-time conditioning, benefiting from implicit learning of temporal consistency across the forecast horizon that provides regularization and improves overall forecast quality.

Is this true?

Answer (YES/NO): YES